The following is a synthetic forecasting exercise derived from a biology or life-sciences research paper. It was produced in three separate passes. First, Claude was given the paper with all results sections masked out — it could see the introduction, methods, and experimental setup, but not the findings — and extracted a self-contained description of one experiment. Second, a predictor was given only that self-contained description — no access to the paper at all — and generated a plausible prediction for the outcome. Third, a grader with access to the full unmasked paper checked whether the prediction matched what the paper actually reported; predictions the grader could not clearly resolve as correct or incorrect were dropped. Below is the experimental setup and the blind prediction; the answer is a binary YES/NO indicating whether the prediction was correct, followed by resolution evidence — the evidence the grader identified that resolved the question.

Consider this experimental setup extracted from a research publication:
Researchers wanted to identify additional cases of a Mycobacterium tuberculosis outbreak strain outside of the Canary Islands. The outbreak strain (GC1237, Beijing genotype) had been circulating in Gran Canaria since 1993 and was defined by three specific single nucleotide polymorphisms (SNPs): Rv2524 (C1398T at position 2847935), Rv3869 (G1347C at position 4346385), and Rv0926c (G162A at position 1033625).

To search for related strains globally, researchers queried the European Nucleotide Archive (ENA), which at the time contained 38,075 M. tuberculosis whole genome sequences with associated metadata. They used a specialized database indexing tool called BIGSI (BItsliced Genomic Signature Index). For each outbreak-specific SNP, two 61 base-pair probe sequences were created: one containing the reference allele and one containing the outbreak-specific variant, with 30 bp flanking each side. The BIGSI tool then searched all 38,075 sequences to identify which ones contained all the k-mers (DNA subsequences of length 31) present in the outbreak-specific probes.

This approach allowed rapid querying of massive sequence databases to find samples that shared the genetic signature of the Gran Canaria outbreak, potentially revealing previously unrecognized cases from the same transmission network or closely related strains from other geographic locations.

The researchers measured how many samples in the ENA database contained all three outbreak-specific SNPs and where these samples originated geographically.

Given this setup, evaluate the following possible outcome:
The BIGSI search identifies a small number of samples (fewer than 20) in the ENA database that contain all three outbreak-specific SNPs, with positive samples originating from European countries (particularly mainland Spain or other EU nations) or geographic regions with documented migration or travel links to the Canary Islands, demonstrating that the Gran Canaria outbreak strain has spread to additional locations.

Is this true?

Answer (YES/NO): NO